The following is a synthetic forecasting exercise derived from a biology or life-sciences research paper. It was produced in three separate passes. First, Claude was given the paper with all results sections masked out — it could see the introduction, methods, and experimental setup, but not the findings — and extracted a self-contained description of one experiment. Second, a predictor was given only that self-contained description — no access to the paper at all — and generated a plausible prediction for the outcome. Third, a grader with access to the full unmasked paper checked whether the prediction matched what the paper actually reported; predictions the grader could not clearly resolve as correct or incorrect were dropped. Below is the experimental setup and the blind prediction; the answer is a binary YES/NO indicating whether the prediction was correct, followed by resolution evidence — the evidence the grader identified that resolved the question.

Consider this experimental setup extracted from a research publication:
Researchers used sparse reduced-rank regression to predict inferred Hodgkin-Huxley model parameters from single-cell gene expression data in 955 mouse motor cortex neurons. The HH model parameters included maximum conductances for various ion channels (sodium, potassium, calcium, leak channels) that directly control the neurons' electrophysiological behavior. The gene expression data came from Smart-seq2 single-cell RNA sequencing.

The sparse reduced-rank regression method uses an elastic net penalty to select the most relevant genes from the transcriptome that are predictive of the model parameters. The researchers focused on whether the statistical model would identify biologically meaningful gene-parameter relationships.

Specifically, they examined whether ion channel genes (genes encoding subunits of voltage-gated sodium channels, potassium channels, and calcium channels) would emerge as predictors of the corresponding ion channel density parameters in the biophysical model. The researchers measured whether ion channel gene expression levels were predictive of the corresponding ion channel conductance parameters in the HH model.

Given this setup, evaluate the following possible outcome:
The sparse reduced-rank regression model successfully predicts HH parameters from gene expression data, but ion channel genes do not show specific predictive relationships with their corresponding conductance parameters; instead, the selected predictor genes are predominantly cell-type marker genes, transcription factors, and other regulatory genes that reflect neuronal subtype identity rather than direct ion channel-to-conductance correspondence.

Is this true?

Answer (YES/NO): NO